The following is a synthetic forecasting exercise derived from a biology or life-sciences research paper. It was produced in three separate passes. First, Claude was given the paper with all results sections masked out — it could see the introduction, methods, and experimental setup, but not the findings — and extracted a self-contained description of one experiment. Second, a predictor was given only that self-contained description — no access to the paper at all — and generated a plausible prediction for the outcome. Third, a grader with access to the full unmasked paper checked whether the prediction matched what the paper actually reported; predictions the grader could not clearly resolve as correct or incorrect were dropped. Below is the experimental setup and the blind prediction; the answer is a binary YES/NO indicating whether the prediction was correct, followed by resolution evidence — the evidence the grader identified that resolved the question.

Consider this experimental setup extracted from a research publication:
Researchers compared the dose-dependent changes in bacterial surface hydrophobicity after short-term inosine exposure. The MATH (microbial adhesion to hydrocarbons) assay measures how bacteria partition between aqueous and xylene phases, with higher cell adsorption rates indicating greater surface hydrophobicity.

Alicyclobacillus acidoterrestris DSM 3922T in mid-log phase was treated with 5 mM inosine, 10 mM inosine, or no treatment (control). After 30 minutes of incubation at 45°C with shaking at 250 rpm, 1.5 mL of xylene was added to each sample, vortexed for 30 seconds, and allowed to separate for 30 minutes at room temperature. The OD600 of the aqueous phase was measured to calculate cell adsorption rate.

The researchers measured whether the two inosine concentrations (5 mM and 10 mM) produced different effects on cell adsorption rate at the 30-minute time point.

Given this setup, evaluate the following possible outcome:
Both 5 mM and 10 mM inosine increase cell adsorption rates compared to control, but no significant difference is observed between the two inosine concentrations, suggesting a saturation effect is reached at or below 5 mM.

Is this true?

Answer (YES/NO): NO